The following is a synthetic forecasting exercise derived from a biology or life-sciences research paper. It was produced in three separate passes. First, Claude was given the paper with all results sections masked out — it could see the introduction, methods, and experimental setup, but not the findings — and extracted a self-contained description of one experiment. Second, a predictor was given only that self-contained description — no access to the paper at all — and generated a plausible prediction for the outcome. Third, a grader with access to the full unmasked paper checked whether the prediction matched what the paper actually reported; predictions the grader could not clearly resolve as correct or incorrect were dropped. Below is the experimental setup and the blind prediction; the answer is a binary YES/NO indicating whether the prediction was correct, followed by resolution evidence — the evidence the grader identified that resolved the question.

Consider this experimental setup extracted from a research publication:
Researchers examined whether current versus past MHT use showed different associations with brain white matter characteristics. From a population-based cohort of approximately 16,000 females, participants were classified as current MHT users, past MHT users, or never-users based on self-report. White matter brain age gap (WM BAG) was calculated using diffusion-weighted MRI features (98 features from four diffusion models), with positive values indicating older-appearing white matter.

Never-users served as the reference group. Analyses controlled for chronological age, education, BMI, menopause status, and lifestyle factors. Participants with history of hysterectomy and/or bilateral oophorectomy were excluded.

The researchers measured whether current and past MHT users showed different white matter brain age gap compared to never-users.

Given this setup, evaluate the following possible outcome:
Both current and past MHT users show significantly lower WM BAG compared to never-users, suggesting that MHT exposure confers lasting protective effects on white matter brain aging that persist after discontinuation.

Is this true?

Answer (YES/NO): NO